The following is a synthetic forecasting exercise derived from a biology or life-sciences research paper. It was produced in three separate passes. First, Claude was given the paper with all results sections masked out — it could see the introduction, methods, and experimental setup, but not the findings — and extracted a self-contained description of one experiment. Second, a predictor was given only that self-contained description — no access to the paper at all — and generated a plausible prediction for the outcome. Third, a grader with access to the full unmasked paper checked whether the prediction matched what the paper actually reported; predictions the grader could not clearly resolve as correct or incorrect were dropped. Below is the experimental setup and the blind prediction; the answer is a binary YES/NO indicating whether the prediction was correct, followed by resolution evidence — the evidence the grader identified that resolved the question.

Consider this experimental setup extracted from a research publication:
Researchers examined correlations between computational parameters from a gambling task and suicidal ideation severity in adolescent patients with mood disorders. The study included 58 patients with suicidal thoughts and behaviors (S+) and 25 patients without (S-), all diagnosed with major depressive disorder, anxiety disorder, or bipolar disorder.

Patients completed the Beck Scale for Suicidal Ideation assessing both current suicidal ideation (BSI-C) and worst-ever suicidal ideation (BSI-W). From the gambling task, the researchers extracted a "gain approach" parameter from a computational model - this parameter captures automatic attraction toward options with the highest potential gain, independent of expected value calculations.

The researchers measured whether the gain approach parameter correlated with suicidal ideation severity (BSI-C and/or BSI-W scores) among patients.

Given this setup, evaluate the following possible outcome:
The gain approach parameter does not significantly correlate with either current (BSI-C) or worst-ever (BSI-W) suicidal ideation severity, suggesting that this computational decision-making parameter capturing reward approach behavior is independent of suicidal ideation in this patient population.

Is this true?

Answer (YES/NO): NO